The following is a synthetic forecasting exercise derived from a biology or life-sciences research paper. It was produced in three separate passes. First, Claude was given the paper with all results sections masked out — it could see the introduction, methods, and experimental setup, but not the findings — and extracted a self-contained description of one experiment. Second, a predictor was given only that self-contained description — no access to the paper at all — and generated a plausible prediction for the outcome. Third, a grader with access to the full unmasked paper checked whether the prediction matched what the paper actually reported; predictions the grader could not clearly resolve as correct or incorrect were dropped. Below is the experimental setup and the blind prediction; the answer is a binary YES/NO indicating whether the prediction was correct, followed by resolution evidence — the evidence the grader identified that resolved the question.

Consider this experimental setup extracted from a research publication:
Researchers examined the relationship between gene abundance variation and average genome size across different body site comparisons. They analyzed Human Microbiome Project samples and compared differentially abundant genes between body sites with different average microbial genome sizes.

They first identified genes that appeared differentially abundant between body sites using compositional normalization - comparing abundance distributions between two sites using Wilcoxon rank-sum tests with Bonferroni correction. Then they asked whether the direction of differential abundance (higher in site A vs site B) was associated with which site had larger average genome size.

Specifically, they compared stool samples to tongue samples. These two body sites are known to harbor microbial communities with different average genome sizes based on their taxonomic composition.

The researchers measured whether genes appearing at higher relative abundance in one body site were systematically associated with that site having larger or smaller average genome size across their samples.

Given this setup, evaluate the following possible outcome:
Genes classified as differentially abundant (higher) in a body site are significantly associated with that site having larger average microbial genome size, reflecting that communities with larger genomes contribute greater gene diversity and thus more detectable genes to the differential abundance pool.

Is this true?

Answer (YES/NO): NO